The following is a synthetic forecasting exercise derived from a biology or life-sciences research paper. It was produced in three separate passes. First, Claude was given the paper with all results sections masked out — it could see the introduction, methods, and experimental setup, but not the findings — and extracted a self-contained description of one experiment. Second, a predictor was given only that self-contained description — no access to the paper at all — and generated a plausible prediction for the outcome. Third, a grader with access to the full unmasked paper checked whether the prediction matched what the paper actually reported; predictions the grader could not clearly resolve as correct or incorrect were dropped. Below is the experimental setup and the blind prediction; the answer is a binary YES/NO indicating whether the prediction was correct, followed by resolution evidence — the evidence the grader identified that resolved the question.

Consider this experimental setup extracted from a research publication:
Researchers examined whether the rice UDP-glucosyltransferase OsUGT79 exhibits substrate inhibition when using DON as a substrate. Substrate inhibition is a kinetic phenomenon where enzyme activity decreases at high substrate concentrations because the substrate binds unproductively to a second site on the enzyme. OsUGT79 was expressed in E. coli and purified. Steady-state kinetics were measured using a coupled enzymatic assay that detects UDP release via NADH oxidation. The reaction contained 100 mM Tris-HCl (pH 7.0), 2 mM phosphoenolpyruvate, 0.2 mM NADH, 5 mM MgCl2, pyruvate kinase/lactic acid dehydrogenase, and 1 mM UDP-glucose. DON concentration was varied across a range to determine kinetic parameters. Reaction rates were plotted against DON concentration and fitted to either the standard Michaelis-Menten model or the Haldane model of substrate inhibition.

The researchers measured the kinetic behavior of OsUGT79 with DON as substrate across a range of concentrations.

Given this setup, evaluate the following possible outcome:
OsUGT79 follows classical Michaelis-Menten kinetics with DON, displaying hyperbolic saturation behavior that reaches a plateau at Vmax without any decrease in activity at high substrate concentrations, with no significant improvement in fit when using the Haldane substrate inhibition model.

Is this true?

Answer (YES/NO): NO